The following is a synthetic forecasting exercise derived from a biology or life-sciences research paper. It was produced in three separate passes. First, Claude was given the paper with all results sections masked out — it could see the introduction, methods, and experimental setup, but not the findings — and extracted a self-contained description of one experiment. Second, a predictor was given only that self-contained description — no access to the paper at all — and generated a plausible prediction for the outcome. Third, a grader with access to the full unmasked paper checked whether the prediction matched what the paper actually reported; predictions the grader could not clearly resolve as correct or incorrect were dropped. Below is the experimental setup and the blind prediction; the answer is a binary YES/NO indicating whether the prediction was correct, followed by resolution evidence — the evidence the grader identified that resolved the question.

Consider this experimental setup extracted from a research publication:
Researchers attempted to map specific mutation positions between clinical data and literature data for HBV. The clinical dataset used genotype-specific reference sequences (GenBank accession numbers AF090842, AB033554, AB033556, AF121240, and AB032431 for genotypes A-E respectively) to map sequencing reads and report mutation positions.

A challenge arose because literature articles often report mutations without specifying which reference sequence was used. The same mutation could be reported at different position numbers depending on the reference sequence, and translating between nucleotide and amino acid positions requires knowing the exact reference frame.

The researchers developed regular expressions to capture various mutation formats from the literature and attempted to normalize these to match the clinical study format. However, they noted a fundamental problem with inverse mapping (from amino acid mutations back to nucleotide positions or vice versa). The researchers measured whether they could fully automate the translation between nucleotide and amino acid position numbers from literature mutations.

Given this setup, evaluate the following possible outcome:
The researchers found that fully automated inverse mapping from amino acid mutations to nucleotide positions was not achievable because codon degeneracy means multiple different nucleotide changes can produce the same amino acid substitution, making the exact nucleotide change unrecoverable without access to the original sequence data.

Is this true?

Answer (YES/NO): YES